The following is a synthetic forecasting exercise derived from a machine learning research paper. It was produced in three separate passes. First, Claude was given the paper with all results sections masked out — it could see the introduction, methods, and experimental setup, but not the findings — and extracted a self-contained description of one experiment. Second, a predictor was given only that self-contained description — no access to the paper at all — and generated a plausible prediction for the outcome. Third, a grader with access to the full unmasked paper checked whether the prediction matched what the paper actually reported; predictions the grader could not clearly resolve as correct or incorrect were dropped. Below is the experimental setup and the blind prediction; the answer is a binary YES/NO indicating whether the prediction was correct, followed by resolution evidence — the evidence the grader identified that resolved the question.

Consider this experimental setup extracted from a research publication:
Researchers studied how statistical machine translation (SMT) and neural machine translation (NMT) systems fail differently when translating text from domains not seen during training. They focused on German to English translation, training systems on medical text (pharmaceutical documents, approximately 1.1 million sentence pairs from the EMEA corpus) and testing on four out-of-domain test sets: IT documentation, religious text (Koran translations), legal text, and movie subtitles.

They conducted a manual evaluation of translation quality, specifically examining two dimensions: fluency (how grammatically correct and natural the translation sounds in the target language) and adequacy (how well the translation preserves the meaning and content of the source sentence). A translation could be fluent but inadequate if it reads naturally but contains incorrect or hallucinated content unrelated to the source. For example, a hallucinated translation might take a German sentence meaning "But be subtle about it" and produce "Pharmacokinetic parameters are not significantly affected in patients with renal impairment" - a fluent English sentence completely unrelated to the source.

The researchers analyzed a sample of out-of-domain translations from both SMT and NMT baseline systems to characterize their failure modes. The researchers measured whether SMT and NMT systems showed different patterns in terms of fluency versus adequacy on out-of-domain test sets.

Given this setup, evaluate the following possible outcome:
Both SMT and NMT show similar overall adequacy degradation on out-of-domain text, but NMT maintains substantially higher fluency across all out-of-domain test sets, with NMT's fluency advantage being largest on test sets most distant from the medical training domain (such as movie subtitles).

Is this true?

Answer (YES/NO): NO